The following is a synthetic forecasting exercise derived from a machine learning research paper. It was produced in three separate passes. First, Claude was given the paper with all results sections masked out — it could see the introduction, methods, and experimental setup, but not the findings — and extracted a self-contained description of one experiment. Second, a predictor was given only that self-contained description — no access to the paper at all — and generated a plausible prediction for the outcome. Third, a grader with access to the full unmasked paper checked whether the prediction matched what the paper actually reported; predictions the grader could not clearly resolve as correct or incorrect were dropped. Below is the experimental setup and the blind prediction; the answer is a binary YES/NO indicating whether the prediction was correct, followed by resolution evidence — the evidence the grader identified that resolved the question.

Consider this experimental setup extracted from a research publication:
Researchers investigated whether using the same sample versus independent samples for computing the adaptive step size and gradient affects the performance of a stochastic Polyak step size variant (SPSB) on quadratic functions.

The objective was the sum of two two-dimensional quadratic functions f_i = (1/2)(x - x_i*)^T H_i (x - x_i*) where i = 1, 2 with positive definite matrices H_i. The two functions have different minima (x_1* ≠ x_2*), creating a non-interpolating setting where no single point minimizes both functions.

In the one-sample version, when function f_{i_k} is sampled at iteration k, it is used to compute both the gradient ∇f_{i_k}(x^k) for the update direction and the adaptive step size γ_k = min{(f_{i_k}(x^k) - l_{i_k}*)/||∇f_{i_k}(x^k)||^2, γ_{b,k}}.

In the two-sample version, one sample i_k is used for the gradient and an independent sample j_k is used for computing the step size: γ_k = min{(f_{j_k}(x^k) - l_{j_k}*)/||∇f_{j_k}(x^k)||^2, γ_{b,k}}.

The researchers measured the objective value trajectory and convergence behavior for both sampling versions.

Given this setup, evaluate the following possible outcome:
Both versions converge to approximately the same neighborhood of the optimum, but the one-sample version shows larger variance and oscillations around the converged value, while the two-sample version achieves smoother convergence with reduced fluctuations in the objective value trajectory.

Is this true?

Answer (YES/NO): NO